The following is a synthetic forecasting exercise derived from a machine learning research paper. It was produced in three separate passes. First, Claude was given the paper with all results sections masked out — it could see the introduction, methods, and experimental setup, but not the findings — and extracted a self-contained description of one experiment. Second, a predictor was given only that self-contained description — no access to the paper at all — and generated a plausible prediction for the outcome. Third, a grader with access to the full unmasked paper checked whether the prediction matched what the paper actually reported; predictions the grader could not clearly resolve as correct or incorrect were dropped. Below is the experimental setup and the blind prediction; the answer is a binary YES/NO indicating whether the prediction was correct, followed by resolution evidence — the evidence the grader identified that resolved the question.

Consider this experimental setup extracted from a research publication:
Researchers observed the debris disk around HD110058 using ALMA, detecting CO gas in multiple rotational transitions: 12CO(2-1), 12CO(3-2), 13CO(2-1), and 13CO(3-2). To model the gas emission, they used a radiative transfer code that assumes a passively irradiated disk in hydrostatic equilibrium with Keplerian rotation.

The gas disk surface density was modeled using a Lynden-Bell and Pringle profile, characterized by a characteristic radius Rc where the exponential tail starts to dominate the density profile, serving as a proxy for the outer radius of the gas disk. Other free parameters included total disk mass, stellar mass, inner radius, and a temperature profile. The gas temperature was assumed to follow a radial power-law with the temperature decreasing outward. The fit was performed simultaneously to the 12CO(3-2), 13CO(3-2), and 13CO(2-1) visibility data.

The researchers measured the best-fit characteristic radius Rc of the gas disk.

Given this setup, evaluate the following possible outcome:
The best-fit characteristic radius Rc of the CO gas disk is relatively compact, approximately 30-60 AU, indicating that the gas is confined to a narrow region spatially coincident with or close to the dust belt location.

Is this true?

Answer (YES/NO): NO